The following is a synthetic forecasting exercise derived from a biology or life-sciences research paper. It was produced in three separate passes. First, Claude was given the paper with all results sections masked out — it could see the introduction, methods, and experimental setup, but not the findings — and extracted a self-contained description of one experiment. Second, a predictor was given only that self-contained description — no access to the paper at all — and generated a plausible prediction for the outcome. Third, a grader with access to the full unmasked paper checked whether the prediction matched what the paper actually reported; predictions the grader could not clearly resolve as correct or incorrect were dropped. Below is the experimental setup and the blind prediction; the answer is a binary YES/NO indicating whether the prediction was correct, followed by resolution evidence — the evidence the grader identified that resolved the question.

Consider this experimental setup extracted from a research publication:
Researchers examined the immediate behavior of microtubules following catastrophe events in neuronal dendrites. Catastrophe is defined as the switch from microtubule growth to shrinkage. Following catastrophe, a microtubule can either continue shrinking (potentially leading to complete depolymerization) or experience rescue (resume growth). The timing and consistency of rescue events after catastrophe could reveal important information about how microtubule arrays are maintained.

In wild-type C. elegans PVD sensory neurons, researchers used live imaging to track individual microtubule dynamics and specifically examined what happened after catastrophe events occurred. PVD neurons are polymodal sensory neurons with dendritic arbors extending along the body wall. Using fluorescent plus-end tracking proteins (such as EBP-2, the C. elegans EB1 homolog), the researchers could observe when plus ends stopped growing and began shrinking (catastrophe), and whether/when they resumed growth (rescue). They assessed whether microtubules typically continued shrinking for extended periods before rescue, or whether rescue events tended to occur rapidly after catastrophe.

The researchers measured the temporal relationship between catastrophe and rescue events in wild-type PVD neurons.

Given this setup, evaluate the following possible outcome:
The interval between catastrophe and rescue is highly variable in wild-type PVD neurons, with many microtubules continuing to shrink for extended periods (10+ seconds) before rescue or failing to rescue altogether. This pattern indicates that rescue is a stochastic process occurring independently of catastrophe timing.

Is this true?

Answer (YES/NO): NO